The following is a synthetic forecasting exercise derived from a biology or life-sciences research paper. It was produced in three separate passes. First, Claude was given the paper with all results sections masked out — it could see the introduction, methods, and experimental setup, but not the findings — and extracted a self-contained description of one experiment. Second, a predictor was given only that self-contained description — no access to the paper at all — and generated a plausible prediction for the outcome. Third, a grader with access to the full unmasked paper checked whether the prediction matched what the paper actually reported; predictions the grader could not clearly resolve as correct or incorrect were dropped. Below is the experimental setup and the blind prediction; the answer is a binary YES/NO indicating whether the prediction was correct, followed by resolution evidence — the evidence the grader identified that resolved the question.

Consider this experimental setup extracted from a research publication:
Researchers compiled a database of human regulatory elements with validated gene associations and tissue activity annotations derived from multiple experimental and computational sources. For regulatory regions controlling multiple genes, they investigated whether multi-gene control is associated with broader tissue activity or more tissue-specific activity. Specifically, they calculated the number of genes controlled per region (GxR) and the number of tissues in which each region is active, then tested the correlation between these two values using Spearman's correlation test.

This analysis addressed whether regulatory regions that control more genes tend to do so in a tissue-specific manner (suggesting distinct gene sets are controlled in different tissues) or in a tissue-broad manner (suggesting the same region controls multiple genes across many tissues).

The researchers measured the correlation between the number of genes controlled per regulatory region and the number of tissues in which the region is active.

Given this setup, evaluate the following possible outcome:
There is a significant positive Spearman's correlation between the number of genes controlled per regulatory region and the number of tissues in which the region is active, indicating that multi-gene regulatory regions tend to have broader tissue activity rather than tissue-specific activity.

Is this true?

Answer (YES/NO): NO